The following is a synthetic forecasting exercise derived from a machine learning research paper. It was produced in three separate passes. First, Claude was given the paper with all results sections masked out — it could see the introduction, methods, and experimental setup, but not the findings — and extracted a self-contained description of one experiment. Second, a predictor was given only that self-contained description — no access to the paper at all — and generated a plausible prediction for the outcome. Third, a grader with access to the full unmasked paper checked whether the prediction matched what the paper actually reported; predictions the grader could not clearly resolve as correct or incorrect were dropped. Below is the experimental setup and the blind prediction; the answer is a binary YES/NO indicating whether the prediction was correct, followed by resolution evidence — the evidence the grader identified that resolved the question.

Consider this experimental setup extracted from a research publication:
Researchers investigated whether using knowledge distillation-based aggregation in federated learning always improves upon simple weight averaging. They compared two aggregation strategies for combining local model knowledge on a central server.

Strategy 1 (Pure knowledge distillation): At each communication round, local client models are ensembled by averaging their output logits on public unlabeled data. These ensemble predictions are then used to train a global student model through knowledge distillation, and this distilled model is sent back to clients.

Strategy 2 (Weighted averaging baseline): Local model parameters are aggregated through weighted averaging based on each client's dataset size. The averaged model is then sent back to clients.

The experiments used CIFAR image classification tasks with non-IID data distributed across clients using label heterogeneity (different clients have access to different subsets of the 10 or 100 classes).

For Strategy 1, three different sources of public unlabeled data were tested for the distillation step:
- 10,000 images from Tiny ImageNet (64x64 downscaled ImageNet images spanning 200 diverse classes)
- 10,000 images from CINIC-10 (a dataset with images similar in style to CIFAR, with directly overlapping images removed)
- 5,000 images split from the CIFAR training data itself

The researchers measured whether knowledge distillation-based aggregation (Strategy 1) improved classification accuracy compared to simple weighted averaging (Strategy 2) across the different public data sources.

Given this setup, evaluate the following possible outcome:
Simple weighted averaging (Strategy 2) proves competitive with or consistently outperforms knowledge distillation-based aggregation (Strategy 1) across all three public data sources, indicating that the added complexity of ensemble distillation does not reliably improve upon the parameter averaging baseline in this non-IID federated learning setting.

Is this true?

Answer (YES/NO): YES